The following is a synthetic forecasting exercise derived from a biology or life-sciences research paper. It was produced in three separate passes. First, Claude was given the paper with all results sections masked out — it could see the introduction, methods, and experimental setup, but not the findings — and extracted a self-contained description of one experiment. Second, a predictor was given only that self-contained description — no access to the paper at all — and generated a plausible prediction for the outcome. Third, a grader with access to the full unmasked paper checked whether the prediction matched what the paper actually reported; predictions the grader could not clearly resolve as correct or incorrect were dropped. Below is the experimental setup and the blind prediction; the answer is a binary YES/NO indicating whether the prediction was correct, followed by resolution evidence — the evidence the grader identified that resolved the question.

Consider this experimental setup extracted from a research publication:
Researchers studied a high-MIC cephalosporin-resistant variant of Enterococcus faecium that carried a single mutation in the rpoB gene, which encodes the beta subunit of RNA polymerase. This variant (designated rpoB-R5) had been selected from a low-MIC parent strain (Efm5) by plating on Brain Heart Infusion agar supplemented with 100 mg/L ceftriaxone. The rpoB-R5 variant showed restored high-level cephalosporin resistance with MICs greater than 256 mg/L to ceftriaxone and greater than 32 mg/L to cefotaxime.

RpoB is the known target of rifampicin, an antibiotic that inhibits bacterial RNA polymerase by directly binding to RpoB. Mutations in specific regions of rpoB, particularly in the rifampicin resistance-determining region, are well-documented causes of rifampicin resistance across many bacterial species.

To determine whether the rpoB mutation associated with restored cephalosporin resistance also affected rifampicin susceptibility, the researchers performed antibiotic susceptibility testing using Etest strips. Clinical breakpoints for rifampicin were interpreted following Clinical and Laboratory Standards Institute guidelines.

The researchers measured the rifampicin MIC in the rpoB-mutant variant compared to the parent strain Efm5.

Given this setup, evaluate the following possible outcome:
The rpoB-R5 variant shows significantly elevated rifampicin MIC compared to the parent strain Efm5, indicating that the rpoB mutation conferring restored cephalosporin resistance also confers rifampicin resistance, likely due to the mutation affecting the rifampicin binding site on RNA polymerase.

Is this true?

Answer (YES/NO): YES